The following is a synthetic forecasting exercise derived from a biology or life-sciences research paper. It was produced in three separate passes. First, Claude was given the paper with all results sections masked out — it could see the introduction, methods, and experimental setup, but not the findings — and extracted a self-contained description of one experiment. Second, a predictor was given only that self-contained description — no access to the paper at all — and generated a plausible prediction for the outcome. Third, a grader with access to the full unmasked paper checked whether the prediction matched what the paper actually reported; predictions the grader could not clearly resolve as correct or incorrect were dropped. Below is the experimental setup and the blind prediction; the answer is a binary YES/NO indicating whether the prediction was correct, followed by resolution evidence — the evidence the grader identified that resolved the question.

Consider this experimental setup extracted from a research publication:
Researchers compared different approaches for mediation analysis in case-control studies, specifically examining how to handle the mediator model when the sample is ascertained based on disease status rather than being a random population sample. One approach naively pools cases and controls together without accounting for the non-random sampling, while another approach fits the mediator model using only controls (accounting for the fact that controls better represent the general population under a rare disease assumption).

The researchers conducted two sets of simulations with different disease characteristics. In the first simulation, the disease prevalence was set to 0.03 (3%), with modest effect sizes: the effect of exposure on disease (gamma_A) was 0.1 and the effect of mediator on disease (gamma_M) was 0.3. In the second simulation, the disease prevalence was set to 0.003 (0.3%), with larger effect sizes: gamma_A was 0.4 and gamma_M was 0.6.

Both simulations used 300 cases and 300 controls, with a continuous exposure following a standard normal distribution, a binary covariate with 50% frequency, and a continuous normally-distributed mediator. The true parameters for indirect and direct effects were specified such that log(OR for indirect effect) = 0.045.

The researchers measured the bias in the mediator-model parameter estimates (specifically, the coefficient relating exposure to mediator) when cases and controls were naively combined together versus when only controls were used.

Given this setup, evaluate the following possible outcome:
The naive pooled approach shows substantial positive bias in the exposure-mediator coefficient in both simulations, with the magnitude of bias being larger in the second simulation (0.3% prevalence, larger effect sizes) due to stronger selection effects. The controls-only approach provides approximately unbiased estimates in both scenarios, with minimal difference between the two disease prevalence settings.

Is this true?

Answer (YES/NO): NO